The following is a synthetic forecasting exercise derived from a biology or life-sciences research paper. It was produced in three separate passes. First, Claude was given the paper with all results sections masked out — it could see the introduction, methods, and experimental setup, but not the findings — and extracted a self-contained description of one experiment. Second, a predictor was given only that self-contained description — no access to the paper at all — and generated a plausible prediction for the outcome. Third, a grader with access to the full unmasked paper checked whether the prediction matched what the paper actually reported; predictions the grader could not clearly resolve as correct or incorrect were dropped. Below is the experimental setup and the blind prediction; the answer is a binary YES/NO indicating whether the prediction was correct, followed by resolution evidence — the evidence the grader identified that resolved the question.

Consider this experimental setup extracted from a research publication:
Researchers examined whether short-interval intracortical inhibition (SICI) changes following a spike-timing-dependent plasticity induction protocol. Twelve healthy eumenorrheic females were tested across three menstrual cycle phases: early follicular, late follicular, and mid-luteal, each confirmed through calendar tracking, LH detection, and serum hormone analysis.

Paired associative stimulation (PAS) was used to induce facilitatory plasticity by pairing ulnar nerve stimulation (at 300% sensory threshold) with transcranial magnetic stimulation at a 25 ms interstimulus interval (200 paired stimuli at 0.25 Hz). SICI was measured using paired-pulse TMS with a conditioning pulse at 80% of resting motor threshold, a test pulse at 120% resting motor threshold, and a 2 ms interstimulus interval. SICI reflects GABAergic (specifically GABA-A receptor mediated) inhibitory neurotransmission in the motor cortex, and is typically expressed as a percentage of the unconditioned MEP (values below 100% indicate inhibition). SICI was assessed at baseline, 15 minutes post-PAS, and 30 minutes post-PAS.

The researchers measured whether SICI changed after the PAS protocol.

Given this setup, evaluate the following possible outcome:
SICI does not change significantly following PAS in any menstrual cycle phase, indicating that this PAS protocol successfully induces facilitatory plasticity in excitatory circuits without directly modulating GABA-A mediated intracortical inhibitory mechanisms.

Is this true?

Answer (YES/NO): YES